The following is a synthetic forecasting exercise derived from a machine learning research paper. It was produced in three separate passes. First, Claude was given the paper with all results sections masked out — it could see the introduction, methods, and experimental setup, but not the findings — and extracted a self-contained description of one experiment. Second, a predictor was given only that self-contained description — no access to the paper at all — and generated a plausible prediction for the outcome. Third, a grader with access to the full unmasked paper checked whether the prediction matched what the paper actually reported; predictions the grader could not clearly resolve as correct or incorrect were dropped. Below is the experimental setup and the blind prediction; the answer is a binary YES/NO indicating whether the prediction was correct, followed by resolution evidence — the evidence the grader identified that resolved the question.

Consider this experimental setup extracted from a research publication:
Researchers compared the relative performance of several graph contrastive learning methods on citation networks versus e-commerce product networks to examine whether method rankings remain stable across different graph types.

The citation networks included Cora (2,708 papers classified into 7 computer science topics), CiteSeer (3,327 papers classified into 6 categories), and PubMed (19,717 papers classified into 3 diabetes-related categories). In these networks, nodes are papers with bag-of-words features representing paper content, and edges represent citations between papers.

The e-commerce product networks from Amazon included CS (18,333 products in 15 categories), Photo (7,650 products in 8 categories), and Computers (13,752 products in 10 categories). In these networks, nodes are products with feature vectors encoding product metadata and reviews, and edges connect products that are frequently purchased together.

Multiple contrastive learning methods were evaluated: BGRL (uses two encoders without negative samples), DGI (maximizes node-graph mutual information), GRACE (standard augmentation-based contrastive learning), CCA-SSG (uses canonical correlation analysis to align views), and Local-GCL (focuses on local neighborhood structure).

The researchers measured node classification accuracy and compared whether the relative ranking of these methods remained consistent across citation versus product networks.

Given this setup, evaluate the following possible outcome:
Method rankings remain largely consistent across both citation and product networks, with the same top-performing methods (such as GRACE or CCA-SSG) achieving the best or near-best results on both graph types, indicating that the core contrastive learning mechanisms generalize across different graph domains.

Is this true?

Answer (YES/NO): NO